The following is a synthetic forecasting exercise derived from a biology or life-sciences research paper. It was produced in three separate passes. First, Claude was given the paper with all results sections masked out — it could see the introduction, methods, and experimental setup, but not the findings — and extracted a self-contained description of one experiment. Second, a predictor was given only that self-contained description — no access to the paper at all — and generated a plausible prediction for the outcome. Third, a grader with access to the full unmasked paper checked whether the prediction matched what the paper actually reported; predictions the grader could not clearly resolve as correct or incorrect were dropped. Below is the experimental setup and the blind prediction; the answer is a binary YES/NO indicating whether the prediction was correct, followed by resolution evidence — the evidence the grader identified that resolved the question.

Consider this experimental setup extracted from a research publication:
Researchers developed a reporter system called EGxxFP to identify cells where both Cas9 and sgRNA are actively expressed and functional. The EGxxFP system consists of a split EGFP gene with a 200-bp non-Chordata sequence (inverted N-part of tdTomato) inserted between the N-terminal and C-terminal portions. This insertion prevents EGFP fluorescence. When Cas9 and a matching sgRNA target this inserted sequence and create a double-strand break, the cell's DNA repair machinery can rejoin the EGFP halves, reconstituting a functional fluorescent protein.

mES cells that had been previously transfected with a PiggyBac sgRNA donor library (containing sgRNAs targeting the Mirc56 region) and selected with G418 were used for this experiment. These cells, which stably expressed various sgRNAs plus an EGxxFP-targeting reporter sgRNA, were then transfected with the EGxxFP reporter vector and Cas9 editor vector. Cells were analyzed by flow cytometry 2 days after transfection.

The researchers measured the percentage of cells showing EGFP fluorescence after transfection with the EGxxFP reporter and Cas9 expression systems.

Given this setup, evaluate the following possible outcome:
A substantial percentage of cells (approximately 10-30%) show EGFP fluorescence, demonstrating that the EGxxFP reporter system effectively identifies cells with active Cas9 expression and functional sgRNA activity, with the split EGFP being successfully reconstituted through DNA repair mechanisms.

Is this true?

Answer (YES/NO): NO